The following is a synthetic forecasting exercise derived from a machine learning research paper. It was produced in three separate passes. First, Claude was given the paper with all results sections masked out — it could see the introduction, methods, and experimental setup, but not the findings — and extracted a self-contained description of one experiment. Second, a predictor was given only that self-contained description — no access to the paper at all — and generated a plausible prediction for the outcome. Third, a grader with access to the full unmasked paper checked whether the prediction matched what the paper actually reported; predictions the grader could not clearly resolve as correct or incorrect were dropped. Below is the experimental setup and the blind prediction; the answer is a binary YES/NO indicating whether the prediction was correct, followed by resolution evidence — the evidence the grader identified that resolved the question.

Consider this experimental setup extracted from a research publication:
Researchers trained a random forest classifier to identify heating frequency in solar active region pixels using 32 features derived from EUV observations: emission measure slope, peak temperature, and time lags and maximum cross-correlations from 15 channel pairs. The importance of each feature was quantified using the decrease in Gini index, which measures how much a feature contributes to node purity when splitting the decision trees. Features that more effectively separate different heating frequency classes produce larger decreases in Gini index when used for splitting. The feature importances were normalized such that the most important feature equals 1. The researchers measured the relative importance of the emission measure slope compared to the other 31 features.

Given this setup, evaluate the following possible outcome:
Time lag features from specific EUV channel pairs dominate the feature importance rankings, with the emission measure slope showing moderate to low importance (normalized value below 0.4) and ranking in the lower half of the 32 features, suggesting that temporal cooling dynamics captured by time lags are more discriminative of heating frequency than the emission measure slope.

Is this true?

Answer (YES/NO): NO